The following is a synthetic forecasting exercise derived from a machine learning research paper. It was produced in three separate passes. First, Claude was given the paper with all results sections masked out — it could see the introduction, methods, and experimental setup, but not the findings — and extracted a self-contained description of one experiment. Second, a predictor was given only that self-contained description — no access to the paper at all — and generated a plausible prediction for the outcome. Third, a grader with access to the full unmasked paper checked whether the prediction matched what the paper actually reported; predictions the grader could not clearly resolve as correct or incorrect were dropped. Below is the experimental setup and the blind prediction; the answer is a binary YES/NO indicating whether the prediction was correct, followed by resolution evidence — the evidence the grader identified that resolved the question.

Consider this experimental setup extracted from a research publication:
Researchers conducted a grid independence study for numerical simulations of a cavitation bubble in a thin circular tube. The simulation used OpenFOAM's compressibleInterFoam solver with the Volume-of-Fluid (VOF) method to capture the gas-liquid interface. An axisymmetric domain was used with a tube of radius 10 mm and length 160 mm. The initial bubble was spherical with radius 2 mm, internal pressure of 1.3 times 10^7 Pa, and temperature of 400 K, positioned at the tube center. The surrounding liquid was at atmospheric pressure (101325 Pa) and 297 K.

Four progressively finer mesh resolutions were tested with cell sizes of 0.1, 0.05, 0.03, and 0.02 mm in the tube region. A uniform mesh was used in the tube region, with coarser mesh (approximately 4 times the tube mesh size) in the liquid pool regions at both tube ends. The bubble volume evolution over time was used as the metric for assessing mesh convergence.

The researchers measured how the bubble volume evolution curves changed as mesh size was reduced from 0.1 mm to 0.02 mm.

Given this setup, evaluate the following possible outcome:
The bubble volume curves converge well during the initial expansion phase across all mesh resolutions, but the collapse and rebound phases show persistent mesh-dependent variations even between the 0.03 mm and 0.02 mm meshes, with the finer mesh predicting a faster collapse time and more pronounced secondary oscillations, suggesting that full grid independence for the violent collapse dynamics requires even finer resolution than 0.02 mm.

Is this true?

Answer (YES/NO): NO